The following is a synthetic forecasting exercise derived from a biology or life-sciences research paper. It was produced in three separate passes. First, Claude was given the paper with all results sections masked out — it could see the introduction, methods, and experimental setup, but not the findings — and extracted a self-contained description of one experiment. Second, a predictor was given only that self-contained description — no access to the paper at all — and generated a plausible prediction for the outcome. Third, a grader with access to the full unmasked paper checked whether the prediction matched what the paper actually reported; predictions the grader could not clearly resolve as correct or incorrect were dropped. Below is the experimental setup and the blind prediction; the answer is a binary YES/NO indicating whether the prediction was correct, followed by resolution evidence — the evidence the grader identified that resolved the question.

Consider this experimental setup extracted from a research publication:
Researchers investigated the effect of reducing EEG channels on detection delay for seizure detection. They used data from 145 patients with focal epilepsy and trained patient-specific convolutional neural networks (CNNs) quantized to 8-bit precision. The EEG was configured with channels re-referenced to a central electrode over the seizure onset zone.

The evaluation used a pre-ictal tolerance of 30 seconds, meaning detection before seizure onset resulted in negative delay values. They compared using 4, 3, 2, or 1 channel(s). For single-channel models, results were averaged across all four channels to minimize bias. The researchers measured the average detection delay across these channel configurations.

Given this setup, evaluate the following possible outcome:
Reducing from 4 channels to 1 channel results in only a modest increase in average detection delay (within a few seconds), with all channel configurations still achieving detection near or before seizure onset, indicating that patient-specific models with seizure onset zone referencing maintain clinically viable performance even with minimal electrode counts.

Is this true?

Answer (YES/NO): YES